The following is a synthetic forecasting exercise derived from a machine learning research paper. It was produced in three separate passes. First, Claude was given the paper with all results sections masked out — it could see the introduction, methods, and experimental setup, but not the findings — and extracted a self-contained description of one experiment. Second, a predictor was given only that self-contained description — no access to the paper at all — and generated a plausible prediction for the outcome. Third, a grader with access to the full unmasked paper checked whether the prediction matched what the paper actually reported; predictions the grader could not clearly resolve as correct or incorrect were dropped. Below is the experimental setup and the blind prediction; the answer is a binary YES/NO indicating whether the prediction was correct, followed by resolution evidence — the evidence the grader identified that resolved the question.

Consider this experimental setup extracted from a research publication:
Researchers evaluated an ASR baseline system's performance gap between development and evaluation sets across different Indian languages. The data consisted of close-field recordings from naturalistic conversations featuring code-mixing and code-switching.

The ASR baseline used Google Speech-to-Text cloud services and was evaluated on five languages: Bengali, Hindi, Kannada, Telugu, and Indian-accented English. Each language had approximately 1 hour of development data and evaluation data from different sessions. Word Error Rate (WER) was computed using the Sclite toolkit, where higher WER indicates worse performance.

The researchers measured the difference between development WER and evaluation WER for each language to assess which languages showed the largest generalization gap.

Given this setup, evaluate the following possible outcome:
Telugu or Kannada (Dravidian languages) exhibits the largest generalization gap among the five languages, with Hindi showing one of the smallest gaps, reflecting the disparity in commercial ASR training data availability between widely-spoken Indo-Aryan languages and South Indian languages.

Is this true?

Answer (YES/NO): NO